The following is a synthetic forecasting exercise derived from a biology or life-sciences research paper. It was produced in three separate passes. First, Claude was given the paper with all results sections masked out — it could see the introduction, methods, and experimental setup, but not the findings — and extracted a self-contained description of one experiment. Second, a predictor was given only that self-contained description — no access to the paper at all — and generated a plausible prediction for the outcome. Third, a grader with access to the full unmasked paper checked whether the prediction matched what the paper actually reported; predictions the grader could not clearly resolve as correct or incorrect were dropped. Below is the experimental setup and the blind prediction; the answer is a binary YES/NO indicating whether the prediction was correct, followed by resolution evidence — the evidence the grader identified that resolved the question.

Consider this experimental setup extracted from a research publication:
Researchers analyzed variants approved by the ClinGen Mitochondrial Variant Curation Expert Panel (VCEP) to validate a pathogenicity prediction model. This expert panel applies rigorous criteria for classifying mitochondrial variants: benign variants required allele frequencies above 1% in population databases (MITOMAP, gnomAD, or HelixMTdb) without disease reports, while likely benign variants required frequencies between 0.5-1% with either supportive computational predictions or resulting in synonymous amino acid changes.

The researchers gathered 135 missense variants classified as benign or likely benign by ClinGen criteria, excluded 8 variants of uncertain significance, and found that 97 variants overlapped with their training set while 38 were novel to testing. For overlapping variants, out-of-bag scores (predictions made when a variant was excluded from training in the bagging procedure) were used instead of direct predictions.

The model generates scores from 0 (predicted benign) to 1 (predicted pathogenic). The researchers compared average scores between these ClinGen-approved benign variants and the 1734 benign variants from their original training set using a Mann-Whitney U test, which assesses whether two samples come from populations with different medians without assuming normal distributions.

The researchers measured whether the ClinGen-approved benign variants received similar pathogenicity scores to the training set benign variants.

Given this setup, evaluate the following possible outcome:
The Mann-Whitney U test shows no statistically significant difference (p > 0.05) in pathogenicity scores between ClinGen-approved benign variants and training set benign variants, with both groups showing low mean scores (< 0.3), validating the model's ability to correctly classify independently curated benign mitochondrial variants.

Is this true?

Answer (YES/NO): NO